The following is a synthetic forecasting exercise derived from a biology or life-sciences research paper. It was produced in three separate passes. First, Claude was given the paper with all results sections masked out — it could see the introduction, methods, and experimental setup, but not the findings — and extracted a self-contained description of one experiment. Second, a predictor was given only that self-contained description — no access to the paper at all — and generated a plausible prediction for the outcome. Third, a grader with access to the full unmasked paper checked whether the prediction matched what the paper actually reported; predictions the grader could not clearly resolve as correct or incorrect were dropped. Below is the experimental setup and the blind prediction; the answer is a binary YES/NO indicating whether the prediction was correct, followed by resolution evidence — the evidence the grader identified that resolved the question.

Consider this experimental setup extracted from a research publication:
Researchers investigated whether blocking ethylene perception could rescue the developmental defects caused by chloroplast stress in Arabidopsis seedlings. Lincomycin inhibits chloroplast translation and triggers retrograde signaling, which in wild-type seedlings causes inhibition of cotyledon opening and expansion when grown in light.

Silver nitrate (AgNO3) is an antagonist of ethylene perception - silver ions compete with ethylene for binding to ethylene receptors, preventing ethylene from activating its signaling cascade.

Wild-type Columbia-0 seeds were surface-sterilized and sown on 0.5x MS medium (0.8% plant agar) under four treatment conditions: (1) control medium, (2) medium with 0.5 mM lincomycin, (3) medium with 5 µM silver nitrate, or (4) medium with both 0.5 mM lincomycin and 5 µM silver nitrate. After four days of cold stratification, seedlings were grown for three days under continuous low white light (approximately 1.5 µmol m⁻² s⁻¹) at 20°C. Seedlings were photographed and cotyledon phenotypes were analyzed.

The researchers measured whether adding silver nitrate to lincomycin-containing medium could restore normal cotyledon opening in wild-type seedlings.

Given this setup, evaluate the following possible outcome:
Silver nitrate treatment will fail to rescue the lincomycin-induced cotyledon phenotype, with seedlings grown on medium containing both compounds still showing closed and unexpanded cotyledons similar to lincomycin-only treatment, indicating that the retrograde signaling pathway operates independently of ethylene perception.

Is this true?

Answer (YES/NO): NO